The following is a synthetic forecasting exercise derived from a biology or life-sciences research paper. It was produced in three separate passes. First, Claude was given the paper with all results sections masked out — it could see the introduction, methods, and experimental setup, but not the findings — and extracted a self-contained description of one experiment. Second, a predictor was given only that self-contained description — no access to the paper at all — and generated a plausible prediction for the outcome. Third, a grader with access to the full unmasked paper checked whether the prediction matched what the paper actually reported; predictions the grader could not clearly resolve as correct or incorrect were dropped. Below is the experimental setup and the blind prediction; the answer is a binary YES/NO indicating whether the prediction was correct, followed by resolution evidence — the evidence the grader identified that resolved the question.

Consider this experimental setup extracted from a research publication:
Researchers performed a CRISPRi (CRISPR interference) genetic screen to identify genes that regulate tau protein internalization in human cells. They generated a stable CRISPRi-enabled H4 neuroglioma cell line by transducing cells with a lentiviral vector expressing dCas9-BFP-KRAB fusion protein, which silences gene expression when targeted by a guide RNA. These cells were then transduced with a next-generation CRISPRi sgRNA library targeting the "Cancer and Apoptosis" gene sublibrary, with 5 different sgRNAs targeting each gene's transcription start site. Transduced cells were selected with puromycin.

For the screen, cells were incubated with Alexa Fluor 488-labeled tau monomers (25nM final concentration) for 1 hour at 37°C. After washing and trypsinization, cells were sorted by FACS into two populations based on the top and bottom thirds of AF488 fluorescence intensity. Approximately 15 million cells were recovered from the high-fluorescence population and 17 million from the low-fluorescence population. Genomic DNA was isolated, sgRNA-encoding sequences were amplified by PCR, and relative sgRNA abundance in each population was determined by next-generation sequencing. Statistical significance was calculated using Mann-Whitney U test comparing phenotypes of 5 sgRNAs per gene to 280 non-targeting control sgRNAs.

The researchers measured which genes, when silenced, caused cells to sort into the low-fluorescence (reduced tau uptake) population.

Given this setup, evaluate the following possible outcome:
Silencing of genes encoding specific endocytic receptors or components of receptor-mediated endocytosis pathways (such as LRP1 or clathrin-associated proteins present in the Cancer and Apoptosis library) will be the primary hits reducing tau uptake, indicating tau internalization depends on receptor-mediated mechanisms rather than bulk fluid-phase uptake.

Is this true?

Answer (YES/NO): NO